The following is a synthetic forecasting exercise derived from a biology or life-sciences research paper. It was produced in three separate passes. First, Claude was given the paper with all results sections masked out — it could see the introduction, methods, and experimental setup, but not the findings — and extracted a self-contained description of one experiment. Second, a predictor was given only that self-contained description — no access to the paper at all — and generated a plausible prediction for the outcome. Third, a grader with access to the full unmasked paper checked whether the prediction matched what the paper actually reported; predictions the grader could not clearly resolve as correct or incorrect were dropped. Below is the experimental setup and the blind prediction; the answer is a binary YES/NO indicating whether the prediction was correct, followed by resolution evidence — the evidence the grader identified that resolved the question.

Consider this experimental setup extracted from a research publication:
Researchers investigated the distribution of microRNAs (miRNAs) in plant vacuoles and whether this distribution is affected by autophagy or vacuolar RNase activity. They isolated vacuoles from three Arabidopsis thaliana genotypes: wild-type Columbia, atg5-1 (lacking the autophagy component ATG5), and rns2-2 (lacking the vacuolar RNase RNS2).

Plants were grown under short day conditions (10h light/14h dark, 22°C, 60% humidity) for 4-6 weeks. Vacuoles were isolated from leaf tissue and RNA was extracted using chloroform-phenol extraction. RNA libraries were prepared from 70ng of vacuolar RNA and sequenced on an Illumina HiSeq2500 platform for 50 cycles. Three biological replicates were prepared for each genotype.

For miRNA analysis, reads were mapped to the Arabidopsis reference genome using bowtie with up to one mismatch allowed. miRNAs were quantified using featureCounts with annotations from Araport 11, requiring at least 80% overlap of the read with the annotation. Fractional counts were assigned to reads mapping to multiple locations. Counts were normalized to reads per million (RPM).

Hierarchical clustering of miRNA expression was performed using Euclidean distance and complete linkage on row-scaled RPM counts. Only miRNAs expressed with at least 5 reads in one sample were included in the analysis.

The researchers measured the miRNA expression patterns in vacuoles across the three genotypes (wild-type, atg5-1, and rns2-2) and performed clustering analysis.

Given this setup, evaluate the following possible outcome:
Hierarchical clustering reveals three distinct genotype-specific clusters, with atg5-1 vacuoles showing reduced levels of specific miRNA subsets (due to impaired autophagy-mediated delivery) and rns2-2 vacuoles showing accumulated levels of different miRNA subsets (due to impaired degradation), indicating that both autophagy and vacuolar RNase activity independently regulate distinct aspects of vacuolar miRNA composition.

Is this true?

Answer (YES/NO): NO